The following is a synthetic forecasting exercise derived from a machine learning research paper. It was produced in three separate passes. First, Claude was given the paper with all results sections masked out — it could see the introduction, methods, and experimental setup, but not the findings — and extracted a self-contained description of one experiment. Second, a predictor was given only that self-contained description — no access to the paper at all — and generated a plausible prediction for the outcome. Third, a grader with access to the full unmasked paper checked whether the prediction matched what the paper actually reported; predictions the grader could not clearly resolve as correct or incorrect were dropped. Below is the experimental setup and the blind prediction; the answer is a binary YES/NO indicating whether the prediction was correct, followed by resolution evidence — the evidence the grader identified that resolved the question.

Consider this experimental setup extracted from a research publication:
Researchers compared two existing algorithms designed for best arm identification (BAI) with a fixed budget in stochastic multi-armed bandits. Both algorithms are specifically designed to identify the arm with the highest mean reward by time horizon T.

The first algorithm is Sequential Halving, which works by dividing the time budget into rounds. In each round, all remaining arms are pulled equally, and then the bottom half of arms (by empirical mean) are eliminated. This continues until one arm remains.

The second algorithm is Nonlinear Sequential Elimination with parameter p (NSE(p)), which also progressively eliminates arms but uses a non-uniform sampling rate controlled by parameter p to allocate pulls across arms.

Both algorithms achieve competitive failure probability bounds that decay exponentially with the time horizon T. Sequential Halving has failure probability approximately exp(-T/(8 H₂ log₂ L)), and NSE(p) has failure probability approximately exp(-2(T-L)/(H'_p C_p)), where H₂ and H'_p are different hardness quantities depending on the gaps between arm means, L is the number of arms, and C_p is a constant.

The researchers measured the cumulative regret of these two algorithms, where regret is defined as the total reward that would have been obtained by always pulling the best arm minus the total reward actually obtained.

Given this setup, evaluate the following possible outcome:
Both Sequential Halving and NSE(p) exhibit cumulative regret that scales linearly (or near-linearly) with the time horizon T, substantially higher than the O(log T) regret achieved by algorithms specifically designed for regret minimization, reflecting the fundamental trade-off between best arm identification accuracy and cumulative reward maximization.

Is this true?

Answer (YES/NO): YES